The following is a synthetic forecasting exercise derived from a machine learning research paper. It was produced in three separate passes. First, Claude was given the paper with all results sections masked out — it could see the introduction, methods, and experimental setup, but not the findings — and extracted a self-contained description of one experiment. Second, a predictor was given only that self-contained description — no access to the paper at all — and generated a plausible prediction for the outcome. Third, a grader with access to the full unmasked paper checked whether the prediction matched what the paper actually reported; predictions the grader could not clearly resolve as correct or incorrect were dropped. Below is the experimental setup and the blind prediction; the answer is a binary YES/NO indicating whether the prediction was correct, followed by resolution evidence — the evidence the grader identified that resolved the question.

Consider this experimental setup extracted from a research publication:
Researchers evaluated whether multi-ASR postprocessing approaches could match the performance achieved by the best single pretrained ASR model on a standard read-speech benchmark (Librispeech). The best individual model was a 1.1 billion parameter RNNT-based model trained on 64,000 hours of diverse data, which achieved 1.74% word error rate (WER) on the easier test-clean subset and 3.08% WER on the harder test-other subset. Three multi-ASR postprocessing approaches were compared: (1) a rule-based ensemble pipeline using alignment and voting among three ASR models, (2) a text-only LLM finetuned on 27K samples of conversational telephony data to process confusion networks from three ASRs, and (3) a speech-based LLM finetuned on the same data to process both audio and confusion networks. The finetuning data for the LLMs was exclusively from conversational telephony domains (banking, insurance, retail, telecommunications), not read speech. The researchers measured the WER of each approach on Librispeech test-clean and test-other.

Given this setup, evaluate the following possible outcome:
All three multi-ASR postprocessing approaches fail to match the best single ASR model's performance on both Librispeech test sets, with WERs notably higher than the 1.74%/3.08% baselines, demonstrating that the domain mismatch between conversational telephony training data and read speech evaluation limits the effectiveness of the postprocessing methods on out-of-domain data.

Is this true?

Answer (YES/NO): YES